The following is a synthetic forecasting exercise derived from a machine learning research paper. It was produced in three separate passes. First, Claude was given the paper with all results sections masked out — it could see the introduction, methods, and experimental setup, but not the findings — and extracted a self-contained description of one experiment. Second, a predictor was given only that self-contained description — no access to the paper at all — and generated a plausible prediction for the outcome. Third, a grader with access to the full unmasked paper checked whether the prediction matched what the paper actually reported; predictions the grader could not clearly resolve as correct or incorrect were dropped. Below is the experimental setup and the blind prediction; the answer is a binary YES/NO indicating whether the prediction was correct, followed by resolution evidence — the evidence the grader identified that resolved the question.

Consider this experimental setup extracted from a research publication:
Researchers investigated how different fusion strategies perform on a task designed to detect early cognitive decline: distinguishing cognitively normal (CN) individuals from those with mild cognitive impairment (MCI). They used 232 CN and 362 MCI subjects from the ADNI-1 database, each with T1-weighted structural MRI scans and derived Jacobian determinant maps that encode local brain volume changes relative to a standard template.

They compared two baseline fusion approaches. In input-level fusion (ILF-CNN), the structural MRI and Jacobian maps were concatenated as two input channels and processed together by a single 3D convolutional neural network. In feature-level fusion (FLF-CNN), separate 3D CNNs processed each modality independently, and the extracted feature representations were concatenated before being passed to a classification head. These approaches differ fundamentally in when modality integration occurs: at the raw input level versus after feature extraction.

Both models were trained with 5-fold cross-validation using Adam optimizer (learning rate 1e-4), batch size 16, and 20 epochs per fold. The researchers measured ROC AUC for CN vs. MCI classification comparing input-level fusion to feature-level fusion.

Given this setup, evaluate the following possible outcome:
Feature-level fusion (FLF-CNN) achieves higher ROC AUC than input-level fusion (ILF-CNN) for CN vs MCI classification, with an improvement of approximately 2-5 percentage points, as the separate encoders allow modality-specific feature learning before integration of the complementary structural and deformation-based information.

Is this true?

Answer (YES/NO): NO